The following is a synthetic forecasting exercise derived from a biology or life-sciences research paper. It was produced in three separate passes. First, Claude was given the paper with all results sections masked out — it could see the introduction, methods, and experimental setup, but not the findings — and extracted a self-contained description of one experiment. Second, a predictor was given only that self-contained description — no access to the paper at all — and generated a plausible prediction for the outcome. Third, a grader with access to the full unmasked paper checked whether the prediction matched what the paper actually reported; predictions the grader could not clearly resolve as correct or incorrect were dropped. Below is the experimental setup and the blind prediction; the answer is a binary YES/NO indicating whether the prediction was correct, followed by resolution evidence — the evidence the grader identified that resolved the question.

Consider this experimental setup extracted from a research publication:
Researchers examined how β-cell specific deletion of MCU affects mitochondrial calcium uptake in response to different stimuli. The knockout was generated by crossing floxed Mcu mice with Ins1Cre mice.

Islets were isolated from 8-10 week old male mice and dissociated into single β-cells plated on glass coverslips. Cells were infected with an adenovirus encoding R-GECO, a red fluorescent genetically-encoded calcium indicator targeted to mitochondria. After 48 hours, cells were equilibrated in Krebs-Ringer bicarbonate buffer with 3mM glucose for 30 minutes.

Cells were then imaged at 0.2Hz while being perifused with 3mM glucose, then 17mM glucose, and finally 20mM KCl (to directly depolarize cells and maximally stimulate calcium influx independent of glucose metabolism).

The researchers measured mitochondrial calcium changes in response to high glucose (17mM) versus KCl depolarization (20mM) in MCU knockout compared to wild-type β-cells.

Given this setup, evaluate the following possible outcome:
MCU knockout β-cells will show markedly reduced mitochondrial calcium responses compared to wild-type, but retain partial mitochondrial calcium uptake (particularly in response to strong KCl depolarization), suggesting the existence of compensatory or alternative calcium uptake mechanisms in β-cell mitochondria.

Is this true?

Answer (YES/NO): YES